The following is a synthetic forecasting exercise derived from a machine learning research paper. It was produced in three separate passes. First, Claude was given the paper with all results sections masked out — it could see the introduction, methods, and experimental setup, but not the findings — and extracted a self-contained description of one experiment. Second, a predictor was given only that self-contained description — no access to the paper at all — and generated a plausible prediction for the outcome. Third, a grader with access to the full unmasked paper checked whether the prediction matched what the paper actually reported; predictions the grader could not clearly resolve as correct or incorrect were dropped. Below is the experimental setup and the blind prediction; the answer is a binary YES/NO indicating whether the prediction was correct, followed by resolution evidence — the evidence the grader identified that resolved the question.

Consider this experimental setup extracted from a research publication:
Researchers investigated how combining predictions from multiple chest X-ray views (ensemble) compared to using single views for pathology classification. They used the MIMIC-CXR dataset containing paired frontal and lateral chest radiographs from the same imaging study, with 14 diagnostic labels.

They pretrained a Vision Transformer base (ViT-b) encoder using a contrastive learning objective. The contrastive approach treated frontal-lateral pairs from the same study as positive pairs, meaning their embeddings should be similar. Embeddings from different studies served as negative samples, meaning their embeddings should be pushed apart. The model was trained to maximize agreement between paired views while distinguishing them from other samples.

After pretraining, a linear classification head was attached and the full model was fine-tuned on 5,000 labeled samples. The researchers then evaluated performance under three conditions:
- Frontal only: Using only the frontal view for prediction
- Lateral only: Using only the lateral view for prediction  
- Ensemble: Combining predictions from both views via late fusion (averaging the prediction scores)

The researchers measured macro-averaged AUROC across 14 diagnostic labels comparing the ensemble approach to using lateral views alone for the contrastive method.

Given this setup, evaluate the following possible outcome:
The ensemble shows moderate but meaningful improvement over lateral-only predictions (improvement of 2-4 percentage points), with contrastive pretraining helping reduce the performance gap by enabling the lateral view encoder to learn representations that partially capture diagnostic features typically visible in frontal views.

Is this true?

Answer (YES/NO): NO